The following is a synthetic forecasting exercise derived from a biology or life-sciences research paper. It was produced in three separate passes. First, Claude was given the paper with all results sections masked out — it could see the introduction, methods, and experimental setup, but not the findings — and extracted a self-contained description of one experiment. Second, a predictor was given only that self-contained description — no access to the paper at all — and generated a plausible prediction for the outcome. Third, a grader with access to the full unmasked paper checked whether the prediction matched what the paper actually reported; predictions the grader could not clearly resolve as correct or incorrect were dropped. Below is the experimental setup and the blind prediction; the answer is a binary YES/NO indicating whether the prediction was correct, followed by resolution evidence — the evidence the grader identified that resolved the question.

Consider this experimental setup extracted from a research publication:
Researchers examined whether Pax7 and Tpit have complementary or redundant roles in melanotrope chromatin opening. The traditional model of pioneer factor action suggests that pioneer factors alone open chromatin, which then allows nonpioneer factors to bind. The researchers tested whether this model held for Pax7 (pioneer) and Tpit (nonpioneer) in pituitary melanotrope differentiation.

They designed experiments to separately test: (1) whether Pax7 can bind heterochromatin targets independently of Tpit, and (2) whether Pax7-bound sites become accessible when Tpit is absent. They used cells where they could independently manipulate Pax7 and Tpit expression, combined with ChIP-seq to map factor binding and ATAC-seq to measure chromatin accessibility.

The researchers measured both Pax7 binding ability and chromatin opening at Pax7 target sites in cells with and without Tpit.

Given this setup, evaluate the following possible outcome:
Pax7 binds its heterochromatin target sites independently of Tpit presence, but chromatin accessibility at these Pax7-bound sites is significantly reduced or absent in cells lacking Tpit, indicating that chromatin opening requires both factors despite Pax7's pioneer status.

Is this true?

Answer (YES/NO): YES